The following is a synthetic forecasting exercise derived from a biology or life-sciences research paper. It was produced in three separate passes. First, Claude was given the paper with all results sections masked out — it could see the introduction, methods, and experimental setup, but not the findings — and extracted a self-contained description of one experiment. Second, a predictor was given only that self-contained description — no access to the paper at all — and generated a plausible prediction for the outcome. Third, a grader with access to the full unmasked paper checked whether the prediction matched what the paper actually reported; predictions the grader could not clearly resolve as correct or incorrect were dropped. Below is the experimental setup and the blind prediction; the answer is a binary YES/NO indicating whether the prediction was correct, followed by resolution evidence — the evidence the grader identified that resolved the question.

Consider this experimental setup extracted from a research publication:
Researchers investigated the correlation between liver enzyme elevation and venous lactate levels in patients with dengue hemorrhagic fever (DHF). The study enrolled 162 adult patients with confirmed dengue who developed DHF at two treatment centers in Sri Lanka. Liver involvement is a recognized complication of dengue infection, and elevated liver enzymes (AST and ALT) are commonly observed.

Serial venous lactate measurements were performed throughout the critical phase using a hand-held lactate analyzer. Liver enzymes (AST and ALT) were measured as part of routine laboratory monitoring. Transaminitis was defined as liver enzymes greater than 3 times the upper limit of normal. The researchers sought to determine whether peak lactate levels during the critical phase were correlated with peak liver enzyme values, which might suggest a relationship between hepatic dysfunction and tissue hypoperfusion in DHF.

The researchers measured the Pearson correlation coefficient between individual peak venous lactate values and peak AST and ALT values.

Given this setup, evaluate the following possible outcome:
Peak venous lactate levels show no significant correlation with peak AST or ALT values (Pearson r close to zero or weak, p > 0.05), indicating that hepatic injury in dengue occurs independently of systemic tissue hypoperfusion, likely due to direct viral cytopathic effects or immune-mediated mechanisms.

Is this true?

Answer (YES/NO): YES